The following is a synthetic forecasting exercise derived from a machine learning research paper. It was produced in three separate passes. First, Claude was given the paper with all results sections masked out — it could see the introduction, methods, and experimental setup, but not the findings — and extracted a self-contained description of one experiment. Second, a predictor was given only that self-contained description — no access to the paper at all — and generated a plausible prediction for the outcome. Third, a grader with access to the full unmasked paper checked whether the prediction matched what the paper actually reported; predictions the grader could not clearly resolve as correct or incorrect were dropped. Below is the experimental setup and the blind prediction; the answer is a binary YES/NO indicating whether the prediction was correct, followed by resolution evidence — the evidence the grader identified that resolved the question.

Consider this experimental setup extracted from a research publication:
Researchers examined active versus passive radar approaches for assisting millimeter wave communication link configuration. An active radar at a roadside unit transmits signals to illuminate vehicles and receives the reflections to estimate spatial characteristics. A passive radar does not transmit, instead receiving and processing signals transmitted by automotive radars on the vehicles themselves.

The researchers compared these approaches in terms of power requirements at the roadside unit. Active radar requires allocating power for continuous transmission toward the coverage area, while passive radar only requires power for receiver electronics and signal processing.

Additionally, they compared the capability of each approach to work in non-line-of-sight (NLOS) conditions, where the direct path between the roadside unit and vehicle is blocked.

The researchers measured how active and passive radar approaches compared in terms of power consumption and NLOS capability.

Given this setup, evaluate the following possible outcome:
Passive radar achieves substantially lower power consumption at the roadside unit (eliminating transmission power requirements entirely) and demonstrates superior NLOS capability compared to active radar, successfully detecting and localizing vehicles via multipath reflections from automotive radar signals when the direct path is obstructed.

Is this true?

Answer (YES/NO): YES